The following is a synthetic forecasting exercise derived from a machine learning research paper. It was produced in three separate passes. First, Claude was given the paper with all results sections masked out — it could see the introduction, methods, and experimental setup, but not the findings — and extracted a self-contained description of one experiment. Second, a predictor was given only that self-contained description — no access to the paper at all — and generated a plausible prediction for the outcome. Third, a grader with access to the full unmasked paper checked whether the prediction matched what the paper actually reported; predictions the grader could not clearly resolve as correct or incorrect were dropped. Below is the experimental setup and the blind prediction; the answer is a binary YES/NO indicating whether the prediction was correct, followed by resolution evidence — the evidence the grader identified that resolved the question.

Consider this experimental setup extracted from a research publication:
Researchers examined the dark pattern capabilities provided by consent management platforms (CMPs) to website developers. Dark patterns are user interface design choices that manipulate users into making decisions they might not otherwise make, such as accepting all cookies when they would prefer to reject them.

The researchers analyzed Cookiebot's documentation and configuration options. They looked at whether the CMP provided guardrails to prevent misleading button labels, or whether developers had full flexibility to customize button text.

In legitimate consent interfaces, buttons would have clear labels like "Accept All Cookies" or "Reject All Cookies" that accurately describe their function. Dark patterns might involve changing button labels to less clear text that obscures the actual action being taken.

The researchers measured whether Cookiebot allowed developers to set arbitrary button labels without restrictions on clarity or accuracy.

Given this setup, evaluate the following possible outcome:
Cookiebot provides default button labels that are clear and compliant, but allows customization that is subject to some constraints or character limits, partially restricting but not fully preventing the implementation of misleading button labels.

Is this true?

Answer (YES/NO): NO